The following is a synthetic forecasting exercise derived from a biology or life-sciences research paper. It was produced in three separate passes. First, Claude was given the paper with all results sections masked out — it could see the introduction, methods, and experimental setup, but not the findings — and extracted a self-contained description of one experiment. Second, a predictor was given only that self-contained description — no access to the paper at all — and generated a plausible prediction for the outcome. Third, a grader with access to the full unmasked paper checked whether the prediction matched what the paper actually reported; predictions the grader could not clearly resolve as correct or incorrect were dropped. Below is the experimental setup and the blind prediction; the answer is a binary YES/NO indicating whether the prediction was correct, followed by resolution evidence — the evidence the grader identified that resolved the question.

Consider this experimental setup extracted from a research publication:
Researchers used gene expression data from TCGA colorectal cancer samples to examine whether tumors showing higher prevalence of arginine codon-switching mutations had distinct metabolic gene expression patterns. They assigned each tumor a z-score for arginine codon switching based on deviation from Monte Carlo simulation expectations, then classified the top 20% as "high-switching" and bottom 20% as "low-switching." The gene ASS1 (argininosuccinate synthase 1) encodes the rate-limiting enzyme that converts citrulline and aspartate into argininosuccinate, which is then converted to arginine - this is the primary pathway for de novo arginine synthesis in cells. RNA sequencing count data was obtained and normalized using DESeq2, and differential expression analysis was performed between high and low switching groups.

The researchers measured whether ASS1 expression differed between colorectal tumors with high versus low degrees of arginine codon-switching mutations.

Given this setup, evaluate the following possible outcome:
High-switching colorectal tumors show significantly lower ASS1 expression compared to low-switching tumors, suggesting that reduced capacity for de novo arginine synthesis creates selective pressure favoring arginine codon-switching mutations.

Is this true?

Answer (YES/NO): NO